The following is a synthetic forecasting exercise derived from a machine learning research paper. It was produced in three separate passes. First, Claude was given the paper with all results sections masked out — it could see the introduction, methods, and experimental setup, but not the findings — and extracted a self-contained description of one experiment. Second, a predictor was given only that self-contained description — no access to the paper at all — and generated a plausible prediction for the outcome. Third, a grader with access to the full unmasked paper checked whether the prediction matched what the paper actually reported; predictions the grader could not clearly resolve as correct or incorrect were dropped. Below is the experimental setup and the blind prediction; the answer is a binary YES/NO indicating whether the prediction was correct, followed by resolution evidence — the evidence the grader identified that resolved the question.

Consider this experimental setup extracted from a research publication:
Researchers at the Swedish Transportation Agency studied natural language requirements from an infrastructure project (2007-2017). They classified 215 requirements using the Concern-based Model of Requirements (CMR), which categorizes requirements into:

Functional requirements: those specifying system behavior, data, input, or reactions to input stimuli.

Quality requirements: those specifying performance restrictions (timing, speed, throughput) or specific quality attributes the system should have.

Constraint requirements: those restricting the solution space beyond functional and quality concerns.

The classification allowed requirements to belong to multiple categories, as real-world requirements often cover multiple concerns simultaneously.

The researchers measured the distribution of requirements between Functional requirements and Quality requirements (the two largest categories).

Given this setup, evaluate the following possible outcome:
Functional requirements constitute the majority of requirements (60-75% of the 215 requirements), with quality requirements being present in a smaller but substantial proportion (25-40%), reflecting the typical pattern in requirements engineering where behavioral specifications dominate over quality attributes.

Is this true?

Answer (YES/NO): NO